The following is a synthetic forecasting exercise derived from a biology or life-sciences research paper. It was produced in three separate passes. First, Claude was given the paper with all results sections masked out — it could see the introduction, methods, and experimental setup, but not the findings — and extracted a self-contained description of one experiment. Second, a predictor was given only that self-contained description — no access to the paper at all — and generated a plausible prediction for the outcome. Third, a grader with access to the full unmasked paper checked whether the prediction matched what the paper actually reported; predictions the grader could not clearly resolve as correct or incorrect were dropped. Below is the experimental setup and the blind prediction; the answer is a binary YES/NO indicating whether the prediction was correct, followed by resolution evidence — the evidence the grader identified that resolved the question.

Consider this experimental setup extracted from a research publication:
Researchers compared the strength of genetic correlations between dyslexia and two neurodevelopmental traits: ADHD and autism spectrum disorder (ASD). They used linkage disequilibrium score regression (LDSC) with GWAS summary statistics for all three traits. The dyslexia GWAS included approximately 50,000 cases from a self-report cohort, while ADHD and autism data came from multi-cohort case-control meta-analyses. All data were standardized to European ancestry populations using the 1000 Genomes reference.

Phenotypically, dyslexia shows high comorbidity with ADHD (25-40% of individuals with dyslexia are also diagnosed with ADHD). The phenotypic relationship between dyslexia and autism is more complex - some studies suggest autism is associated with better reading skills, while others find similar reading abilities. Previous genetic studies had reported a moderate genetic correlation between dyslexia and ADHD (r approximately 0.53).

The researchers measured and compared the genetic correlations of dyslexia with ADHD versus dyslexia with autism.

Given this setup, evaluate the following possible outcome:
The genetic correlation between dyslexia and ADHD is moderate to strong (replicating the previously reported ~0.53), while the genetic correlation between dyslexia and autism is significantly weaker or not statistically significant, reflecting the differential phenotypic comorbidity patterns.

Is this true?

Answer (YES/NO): NO